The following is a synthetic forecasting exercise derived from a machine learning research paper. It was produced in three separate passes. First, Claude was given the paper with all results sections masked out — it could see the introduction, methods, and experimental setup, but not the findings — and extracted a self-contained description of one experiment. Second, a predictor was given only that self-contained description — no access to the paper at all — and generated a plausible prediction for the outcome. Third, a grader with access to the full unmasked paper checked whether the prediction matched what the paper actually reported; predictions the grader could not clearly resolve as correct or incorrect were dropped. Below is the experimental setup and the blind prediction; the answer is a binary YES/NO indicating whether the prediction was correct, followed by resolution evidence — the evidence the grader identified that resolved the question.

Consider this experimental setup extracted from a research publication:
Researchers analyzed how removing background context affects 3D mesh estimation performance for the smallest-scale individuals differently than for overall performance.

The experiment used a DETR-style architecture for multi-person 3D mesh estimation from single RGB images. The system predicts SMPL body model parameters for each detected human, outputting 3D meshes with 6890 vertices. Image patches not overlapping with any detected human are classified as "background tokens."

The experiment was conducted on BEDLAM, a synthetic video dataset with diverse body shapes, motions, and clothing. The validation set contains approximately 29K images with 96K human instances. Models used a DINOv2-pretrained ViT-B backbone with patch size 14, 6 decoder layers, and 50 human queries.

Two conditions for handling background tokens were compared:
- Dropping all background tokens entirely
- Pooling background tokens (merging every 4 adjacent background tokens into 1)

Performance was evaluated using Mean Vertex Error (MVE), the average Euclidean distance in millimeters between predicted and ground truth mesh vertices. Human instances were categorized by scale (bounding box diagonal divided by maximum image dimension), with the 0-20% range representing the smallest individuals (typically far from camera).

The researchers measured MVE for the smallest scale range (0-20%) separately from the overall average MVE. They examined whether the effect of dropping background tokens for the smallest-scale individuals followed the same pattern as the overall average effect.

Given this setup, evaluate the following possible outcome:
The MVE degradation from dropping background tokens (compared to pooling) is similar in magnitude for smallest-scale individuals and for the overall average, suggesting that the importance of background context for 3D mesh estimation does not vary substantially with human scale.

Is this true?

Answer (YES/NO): NO